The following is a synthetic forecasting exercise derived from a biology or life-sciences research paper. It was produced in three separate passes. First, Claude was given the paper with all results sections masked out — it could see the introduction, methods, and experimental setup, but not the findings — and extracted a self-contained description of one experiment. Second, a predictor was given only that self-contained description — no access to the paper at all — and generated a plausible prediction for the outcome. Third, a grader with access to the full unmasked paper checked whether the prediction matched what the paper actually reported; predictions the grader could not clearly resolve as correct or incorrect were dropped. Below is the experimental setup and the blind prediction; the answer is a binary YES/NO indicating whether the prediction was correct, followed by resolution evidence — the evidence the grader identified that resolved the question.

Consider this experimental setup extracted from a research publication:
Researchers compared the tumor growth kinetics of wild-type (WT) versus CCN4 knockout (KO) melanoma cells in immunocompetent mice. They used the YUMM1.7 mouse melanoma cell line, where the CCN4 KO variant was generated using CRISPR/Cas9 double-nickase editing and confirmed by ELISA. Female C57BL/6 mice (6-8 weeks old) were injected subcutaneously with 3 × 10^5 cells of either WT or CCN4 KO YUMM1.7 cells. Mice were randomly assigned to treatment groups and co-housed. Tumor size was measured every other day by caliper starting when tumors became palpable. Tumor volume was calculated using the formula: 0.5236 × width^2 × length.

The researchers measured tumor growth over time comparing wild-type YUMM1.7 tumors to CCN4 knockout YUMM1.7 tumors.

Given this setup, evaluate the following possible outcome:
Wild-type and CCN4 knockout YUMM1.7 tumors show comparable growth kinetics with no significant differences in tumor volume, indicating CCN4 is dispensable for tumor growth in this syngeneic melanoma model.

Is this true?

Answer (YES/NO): NO